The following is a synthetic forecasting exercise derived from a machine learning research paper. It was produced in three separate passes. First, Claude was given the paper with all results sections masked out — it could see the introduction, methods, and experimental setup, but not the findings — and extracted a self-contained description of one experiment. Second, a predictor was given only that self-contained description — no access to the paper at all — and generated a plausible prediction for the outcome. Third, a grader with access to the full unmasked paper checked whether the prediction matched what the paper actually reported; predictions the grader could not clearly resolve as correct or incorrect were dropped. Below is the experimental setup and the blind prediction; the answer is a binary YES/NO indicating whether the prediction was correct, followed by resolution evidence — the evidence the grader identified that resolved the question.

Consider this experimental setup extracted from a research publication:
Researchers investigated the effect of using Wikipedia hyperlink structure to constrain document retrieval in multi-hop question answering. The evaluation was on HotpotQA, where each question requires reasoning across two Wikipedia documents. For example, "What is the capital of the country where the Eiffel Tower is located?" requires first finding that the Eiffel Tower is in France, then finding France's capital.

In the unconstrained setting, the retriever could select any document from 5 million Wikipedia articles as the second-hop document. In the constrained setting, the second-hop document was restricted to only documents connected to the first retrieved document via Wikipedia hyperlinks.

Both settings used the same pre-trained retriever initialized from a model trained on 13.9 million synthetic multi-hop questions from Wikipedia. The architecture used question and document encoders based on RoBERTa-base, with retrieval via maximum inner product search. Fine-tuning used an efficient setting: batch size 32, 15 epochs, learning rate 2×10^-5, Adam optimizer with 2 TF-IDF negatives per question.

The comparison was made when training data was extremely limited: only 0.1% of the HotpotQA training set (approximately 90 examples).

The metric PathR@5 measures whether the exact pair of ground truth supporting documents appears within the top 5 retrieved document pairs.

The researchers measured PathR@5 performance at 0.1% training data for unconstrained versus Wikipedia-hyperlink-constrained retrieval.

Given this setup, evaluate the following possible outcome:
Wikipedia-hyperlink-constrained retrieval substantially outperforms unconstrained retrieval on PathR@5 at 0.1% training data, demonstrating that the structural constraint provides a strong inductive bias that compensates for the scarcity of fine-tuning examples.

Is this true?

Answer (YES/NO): YES